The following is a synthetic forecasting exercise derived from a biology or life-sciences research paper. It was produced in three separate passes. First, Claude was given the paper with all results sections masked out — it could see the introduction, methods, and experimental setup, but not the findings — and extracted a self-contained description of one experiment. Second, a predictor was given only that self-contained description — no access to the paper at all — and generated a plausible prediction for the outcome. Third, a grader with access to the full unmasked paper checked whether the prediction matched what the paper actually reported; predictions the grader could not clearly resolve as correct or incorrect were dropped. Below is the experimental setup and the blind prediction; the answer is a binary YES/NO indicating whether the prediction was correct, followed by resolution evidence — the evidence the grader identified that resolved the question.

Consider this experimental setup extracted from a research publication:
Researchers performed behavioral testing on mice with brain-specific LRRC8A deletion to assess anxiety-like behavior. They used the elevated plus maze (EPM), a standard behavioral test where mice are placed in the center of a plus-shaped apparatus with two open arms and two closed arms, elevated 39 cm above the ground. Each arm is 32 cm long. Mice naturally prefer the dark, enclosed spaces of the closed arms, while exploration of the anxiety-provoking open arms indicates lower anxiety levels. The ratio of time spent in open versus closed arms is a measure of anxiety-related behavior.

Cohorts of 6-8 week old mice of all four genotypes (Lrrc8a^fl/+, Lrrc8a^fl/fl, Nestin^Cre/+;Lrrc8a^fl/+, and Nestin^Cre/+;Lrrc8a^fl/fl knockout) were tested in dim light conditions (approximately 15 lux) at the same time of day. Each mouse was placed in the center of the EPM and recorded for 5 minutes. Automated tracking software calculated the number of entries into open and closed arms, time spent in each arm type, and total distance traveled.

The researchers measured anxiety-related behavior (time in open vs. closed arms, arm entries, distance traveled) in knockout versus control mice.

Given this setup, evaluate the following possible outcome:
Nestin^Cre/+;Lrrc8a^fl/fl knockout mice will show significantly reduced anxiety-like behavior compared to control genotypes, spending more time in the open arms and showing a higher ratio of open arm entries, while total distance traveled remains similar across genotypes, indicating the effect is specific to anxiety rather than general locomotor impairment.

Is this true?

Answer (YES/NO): NO